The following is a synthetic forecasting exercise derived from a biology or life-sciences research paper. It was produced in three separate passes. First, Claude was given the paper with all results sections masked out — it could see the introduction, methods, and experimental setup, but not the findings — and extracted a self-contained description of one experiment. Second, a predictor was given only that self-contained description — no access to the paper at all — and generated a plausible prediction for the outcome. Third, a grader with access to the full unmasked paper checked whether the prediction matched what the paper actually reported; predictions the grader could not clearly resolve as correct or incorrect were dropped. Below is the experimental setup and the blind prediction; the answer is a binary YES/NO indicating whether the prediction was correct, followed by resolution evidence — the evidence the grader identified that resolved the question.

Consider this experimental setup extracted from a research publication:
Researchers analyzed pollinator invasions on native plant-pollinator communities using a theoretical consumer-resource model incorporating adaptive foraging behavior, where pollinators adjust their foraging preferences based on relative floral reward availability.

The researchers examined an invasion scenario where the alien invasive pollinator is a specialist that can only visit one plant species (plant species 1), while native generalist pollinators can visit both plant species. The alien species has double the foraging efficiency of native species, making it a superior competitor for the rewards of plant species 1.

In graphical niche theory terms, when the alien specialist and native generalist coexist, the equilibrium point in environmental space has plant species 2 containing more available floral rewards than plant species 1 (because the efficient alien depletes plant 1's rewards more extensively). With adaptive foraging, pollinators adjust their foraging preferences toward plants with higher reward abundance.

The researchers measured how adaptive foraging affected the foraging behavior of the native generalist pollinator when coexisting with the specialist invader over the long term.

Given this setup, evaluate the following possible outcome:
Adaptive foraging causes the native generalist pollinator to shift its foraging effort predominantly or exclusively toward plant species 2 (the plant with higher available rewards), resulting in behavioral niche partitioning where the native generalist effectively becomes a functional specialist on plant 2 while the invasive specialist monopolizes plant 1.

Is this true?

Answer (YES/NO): YES